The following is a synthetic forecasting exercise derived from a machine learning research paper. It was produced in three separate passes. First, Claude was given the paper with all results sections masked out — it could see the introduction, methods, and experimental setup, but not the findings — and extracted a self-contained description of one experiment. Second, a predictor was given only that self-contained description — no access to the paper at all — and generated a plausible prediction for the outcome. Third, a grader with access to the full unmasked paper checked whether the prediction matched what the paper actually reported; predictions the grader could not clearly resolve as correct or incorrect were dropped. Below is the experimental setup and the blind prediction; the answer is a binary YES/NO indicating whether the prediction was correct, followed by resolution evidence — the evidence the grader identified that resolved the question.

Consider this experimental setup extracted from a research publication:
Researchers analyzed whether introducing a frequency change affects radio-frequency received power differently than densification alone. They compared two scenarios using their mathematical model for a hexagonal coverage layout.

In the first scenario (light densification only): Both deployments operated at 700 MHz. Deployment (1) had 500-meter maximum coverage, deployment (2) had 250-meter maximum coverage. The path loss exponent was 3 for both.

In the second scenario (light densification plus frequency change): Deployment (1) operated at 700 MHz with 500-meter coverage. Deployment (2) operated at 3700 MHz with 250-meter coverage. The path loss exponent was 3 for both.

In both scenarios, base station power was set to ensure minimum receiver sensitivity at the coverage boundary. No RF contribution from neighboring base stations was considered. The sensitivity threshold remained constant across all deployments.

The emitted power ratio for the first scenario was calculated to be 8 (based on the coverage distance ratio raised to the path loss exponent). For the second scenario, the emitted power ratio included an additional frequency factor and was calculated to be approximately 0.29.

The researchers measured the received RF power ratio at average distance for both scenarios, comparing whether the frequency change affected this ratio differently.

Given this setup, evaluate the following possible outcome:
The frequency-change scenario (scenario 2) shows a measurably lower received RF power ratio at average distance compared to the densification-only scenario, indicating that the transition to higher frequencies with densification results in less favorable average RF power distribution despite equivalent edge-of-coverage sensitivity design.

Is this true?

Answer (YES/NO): NO